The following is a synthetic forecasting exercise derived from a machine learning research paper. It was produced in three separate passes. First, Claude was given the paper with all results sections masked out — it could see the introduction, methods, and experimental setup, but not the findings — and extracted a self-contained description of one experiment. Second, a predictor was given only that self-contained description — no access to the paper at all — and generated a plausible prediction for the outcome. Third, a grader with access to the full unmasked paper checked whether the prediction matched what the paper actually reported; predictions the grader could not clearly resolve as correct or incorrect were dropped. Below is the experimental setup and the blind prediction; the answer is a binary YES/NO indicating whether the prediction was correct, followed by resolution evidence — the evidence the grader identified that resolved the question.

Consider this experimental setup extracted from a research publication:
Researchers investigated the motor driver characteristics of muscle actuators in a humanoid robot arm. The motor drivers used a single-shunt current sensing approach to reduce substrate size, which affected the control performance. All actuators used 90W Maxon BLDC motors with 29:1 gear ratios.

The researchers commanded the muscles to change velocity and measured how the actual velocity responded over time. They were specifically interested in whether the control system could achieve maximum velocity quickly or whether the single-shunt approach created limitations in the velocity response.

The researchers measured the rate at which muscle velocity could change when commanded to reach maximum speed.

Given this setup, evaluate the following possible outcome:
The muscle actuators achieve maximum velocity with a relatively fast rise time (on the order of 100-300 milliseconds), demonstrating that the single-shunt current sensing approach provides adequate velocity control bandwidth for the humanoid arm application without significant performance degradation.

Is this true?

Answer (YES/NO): NO